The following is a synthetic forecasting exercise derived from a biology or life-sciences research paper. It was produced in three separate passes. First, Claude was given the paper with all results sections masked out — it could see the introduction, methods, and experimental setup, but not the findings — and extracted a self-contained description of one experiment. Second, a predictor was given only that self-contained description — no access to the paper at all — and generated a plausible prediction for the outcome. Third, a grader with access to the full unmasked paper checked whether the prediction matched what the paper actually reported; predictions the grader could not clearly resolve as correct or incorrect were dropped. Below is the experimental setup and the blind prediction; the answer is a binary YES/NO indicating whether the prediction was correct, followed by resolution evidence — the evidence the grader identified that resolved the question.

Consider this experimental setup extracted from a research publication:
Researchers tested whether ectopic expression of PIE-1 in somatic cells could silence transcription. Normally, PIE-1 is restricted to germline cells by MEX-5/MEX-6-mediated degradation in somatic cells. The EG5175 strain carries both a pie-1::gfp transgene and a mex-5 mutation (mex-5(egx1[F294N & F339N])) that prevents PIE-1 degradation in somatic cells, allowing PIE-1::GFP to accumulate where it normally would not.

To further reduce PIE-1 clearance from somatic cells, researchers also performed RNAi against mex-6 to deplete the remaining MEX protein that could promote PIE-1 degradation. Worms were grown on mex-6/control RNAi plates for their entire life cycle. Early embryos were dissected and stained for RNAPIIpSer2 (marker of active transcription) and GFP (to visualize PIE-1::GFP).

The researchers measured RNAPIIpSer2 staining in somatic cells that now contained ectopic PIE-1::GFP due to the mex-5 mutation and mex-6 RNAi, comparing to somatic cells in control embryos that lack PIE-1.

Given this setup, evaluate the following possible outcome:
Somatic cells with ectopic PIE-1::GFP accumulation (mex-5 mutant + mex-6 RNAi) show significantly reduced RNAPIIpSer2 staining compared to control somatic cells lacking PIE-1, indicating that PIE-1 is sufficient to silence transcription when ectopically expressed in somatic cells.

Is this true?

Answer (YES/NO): YES